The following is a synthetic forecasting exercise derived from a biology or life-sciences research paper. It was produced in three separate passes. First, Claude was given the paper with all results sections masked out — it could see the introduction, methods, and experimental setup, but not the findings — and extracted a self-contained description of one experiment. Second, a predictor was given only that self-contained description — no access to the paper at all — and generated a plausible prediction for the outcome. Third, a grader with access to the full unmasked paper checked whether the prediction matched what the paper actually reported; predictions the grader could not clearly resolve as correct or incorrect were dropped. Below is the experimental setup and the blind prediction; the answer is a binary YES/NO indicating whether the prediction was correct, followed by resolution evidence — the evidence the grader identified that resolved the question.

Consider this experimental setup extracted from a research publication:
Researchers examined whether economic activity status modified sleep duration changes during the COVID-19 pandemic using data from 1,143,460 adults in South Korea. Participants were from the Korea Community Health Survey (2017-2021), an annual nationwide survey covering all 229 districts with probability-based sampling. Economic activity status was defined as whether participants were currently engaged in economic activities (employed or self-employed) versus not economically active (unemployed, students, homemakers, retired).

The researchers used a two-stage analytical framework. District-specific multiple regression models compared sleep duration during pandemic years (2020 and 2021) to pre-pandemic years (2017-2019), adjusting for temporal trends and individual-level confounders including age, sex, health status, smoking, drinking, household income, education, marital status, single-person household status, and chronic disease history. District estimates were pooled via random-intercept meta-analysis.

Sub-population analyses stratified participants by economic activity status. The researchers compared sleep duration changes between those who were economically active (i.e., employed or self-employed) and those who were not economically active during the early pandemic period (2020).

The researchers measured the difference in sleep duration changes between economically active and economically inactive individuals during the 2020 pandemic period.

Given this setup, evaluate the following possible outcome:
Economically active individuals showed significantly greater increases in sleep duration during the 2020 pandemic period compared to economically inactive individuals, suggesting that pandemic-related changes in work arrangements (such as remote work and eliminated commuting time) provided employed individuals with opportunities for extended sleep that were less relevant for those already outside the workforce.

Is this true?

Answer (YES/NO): YES